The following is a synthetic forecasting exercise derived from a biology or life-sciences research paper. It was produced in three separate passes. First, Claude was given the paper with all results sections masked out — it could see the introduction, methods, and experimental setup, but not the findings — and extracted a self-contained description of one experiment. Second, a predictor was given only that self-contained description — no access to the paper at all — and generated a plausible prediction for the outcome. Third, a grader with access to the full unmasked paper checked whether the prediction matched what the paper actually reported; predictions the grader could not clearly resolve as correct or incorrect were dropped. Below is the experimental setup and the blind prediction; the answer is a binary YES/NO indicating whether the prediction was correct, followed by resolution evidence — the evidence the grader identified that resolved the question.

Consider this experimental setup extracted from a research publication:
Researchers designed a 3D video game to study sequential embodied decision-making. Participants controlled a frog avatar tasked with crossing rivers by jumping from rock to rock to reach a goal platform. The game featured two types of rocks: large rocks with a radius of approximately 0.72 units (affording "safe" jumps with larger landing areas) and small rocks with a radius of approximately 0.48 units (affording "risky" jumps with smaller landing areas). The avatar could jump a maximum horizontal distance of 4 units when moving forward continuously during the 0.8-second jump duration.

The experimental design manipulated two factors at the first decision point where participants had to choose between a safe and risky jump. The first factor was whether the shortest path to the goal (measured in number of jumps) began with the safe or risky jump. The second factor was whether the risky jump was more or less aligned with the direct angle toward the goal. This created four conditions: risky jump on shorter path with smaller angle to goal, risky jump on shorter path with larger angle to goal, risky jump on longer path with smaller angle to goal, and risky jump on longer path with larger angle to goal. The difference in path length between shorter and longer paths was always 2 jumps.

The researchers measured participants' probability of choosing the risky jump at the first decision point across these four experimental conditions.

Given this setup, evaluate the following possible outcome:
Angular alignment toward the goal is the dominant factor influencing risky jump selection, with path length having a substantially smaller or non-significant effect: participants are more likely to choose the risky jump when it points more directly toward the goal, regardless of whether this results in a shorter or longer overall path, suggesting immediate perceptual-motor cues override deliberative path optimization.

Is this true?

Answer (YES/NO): NO